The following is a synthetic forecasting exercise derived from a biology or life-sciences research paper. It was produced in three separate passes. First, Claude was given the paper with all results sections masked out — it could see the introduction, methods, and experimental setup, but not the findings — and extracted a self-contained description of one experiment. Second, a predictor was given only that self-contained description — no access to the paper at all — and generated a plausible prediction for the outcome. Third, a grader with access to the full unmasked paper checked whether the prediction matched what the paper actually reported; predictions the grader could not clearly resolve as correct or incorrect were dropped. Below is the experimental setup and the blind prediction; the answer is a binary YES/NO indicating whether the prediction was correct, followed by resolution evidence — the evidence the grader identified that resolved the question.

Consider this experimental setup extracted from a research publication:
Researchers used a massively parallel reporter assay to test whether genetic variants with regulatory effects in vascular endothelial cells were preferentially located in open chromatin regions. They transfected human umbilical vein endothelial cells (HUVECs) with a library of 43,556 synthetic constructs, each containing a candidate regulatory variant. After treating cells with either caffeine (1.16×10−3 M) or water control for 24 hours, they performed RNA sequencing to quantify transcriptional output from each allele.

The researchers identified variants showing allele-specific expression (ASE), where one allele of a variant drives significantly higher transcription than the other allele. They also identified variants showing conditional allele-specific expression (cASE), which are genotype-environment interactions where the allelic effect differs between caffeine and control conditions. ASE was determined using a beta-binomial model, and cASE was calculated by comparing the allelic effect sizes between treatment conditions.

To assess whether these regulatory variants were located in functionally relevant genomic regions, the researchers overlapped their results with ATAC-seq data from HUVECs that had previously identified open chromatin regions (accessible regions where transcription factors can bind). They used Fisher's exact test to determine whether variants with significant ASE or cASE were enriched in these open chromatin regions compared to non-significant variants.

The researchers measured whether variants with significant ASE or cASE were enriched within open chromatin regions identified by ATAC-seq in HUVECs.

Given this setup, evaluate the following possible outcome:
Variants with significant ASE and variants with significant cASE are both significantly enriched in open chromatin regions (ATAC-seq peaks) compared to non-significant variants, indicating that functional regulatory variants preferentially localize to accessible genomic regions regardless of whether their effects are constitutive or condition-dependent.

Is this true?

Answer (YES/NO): YES